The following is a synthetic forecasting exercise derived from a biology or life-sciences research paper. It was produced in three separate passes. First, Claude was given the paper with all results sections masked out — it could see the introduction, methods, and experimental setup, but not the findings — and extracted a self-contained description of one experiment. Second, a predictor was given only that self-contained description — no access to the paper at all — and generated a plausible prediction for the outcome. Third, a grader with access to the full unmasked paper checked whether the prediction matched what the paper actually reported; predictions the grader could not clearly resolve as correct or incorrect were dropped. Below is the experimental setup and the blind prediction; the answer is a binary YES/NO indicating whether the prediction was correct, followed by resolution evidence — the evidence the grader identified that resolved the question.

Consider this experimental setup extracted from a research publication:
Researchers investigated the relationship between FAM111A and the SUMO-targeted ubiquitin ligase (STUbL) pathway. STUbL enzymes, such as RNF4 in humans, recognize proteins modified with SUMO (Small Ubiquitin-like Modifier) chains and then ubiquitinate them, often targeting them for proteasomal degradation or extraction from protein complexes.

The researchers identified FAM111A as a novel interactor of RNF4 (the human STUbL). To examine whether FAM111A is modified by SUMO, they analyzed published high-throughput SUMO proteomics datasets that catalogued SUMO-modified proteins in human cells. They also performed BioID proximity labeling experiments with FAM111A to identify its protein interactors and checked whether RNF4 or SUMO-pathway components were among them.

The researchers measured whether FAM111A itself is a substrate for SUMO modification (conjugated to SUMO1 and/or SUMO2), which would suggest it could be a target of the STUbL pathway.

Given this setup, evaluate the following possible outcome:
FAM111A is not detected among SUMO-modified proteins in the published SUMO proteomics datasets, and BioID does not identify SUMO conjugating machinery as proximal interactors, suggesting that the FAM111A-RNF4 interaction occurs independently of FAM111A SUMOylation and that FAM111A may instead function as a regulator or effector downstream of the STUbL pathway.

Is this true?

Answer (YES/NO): NO